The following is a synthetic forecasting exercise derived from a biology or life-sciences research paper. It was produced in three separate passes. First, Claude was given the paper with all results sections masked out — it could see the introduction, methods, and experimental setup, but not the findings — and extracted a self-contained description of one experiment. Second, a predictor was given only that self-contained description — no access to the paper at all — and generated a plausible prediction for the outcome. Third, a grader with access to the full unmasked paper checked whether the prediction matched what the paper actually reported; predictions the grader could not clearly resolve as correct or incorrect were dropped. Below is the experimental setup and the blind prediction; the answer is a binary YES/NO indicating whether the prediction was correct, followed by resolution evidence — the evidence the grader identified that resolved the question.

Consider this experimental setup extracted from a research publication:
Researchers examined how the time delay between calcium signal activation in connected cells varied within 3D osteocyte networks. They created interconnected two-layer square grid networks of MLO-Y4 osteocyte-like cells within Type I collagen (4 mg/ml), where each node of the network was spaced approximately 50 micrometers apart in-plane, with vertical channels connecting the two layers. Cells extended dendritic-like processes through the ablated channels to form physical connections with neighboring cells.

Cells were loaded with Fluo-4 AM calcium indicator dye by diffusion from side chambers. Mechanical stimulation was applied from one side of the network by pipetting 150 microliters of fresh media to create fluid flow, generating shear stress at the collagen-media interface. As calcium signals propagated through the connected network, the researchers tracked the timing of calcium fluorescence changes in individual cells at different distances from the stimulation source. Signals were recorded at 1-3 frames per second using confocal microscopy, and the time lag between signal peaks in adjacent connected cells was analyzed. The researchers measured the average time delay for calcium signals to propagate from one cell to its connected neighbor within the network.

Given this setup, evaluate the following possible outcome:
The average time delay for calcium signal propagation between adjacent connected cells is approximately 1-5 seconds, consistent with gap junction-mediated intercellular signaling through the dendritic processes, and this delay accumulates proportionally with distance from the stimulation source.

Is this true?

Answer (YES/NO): NO